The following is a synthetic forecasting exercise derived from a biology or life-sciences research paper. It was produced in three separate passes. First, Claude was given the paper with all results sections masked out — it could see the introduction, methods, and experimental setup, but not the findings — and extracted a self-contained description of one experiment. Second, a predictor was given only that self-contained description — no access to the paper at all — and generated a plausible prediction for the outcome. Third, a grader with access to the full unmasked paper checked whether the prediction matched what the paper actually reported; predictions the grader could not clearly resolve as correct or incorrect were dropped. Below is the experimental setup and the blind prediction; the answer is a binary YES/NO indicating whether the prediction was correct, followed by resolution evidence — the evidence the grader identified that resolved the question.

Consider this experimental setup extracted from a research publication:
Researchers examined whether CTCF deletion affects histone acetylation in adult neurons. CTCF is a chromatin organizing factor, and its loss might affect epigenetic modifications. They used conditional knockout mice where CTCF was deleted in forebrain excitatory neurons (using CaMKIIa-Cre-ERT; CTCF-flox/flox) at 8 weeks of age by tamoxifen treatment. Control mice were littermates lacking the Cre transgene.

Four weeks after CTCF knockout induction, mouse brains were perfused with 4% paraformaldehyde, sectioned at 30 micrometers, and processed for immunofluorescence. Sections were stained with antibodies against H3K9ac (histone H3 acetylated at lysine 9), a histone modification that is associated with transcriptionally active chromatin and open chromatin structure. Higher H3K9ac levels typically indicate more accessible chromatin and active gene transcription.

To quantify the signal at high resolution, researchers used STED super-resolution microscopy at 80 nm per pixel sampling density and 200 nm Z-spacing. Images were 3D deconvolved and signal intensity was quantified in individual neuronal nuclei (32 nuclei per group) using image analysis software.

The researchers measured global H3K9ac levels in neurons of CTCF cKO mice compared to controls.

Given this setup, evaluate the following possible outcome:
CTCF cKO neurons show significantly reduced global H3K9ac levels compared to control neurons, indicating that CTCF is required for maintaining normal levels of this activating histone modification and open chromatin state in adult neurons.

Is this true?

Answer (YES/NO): YES